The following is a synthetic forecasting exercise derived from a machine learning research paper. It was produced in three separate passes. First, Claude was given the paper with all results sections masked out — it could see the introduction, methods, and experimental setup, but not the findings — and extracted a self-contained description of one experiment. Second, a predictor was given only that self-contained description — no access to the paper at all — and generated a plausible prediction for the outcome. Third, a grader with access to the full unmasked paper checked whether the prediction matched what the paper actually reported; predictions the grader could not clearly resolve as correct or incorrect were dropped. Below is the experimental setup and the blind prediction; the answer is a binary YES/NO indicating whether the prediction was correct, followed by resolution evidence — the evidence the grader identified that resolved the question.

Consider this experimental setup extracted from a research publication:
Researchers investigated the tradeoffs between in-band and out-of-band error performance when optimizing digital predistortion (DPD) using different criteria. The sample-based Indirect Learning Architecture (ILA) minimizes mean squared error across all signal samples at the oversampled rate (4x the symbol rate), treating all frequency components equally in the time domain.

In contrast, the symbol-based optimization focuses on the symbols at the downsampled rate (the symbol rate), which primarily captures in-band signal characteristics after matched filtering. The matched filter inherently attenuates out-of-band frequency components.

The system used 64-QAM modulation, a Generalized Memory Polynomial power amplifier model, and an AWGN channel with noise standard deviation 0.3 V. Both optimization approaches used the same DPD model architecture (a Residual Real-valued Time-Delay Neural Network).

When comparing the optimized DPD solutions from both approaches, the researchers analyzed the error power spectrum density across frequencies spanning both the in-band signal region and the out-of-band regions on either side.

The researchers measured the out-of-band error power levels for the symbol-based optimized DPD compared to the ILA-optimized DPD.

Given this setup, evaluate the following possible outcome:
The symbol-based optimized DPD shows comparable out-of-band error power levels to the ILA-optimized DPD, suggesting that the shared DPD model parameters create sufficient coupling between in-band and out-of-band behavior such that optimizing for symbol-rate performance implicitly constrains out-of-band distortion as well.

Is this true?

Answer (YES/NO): YES